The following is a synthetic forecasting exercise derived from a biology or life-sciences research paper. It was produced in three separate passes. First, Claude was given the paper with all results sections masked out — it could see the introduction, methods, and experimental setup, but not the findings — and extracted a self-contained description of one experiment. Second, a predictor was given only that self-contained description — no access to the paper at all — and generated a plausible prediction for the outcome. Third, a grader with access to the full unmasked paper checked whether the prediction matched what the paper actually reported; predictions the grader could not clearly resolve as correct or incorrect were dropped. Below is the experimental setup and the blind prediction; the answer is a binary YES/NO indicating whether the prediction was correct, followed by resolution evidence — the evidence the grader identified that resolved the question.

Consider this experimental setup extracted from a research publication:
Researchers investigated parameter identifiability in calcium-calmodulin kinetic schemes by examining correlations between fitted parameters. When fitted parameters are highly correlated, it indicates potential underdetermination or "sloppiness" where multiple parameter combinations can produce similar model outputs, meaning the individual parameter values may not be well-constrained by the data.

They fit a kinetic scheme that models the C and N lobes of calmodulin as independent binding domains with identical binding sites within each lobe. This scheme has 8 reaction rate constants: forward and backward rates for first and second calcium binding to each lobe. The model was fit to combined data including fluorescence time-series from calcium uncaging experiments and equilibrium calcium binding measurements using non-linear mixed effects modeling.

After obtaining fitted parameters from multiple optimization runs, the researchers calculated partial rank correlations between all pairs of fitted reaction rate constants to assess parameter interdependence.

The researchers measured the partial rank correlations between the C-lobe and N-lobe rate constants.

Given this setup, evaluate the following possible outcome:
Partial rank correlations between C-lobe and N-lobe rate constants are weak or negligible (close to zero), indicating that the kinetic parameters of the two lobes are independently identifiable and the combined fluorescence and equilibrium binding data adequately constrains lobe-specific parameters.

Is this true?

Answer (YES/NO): NO